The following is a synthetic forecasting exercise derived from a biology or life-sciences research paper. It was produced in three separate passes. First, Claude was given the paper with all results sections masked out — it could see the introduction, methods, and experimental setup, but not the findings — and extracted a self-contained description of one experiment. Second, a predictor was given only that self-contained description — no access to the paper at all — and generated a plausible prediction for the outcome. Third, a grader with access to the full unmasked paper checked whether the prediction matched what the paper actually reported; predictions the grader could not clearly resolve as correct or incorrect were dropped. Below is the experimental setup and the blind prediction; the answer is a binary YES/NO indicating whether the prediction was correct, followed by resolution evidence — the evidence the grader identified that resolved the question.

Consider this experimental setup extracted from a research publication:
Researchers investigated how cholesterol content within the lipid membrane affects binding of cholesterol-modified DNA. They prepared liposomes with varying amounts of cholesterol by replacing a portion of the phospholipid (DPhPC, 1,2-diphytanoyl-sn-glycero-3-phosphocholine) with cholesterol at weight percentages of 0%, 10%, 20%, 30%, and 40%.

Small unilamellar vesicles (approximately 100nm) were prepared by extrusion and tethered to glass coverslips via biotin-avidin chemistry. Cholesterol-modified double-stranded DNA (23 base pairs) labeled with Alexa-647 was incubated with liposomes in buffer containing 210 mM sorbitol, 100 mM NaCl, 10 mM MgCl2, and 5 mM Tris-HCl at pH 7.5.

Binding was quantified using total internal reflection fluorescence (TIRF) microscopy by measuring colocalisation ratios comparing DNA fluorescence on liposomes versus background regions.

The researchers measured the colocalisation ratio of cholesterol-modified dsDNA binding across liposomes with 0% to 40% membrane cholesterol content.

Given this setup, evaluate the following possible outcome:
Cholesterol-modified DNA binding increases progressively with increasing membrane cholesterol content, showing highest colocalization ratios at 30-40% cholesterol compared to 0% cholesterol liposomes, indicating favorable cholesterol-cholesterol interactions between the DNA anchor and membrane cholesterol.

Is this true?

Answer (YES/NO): NO